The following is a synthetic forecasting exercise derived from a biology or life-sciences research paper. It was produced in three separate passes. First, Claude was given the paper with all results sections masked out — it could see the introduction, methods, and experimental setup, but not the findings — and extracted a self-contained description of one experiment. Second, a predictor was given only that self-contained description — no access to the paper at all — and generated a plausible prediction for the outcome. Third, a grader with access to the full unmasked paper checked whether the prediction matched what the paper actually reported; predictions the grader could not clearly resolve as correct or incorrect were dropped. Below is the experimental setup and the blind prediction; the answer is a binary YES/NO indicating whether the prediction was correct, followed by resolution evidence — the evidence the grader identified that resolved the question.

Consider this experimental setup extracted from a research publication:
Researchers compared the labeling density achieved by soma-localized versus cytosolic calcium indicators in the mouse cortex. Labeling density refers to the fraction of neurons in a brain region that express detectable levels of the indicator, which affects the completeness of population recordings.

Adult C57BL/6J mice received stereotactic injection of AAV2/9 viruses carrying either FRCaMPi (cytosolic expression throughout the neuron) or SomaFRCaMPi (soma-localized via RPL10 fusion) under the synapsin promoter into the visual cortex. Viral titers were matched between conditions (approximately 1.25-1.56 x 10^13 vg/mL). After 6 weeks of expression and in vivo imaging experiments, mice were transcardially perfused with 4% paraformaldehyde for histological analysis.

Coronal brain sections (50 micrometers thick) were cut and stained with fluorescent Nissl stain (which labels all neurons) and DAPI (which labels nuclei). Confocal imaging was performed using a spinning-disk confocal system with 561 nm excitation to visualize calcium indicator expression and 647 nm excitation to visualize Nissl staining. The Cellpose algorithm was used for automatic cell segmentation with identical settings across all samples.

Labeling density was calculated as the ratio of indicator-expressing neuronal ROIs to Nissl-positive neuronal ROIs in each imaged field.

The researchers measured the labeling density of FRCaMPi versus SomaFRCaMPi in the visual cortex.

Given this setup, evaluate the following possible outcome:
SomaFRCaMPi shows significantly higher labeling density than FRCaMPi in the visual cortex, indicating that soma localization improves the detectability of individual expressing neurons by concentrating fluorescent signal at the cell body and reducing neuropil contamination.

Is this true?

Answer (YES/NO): NO